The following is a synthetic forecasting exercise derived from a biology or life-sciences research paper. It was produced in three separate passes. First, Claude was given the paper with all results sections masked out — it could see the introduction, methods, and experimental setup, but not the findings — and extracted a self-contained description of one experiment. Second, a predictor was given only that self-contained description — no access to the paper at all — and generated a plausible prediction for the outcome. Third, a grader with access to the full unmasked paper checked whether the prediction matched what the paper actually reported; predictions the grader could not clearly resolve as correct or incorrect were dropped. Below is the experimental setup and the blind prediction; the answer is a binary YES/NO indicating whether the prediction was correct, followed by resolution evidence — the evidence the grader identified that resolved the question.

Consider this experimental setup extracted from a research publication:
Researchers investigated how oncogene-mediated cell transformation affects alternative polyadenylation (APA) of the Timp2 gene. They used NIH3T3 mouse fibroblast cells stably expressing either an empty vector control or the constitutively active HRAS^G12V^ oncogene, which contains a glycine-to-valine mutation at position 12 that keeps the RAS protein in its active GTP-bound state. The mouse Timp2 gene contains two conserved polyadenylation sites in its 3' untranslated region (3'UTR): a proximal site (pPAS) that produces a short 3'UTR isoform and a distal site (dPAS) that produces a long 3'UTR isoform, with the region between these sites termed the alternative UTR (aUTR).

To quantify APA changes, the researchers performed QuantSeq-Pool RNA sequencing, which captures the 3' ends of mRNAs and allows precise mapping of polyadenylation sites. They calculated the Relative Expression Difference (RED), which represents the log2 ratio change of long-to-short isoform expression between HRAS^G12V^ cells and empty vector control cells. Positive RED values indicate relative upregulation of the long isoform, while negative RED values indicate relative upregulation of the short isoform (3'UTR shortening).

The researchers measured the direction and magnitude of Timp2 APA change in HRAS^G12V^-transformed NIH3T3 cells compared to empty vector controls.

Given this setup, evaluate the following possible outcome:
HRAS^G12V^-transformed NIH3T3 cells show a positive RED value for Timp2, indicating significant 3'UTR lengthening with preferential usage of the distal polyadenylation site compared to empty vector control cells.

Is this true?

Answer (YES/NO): NO